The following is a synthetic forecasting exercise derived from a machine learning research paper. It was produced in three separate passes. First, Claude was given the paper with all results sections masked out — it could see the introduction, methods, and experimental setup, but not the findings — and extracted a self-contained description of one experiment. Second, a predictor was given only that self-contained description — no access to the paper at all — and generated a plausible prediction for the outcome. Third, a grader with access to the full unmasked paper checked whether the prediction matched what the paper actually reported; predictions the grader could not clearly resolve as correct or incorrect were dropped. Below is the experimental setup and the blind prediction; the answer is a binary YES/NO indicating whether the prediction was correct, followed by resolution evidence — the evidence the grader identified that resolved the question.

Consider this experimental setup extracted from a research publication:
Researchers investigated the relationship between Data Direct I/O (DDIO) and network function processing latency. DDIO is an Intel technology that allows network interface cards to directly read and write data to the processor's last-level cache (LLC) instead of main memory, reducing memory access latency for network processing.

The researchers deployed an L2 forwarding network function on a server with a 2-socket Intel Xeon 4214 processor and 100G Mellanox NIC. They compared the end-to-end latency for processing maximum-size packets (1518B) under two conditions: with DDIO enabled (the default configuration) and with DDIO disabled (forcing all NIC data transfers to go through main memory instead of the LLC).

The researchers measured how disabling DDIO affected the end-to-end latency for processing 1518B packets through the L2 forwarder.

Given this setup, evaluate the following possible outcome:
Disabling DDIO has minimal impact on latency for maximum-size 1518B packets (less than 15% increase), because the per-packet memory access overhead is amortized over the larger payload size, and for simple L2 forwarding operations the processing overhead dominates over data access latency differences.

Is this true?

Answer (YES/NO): NO